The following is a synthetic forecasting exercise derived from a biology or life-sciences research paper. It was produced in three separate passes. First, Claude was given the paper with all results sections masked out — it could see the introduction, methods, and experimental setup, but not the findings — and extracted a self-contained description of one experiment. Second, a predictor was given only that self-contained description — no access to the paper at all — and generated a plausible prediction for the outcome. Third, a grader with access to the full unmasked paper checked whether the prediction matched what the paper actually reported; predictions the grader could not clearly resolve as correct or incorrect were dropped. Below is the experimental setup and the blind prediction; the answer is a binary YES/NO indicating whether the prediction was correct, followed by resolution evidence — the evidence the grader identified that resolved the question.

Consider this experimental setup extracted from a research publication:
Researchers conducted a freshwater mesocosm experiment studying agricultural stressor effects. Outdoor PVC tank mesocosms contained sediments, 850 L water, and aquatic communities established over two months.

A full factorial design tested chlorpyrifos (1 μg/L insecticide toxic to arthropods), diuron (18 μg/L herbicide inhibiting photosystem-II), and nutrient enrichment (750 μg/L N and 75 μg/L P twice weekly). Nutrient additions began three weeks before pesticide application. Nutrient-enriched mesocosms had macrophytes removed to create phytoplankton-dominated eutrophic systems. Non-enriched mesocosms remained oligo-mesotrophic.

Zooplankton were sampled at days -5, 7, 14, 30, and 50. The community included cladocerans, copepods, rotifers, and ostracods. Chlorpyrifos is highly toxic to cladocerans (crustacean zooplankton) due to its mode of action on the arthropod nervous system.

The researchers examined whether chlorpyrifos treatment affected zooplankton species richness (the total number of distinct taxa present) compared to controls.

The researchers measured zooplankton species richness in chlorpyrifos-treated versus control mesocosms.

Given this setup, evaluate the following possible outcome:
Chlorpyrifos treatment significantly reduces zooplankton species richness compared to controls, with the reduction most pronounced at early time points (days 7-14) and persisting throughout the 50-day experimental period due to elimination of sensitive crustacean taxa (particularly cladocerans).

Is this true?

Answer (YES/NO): YES